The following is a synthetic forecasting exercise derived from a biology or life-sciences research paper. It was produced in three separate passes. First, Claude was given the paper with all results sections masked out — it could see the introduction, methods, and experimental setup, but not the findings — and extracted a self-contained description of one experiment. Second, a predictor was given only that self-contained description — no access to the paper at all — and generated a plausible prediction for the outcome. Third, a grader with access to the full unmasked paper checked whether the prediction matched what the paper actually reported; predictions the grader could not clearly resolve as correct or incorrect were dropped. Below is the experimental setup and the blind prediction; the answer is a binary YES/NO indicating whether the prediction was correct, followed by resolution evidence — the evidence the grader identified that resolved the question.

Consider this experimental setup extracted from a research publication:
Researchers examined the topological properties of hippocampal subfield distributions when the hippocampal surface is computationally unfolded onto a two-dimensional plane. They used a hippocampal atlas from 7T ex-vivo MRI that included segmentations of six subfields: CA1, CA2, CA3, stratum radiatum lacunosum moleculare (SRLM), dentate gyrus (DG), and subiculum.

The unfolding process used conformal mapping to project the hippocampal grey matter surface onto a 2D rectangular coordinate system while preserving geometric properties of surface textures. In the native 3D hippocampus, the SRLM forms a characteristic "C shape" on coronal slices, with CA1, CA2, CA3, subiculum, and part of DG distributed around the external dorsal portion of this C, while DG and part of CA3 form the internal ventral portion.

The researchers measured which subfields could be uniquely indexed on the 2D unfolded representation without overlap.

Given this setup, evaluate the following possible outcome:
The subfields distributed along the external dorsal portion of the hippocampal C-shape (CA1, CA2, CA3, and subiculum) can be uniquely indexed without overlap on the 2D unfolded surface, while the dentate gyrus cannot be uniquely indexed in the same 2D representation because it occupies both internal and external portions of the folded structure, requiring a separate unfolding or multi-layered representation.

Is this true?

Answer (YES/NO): NO